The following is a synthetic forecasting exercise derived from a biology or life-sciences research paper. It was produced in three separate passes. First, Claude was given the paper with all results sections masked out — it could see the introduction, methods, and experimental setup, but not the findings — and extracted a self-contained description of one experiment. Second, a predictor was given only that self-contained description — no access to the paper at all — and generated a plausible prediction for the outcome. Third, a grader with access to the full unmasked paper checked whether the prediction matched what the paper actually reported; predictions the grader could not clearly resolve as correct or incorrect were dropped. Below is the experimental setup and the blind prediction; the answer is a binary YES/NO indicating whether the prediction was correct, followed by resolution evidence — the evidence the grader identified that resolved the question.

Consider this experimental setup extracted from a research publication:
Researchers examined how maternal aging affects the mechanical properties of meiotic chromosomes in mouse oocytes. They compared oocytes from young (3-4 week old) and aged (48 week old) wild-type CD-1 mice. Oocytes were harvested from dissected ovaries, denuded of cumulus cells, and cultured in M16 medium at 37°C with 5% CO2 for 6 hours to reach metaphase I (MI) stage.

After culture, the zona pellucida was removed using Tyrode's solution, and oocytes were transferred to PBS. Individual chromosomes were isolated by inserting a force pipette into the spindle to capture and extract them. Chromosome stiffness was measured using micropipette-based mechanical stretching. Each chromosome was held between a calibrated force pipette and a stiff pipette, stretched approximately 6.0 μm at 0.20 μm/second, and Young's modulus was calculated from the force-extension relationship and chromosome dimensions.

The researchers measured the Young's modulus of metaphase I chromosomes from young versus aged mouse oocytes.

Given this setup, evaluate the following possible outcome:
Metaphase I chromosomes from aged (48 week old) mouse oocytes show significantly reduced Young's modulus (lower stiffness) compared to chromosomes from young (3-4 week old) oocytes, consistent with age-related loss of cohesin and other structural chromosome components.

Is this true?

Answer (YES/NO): NO